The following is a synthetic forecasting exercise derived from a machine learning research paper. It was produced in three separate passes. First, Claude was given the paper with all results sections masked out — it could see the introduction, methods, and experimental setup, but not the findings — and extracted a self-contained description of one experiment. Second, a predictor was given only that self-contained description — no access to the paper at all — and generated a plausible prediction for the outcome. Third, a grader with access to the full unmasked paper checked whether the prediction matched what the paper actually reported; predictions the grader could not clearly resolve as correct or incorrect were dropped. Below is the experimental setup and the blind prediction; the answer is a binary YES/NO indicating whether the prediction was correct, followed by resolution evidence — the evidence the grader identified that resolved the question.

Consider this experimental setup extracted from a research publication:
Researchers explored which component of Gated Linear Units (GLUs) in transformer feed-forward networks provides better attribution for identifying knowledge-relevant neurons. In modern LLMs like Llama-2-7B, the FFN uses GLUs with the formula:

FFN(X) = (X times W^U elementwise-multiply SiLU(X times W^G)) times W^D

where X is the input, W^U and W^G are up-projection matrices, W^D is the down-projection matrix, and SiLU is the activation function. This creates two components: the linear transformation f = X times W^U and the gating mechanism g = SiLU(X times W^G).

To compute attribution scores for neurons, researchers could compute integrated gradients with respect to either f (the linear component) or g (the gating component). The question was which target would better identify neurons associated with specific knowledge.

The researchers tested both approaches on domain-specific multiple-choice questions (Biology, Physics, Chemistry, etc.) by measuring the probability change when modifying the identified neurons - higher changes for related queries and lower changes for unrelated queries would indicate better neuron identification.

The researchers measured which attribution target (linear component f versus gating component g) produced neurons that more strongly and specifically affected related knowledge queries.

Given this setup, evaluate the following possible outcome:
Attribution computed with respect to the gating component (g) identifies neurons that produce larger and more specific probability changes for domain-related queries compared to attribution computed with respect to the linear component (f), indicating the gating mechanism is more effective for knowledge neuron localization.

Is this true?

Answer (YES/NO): NO